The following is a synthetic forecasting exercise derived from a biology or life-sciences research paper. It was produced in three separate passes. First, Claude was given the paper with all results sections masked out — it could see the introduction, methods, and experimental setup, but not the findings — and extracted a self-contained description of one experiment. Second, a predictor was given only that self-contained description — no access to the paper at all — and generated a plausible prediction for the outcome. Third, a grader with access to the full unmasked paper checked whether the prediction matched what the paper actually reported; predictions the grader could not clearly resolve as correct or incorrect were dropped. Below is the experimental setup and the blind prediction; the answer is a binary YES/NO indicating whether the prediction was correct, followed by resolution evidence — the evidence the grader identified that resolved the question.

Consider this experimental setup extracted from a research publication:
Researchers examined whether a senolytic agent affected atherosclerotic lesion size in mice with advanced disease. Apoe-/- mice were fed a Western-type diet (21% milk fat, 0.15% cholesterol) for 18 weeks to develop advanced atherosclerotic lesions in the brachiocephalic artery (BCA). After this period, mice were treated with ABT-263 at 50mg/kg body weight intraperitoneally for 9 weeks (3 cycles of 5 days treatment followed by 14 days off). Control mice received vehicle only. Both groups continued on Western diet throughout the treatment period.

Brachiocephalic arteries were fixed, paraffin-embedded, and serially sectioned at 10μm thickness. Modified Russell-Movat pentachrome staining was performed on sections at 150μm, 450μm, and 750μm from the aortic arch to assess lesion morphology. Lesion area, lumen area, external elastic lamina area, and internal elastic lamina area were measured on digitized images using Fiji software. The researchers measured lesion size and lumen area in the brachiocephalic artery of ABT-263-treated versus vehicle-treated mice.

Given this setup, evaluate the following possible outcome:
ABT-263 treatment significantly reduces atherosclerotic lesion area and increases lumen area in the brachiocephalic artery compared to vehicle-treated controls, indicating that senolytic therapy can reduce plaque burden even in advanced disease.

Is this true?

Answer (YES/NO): NO